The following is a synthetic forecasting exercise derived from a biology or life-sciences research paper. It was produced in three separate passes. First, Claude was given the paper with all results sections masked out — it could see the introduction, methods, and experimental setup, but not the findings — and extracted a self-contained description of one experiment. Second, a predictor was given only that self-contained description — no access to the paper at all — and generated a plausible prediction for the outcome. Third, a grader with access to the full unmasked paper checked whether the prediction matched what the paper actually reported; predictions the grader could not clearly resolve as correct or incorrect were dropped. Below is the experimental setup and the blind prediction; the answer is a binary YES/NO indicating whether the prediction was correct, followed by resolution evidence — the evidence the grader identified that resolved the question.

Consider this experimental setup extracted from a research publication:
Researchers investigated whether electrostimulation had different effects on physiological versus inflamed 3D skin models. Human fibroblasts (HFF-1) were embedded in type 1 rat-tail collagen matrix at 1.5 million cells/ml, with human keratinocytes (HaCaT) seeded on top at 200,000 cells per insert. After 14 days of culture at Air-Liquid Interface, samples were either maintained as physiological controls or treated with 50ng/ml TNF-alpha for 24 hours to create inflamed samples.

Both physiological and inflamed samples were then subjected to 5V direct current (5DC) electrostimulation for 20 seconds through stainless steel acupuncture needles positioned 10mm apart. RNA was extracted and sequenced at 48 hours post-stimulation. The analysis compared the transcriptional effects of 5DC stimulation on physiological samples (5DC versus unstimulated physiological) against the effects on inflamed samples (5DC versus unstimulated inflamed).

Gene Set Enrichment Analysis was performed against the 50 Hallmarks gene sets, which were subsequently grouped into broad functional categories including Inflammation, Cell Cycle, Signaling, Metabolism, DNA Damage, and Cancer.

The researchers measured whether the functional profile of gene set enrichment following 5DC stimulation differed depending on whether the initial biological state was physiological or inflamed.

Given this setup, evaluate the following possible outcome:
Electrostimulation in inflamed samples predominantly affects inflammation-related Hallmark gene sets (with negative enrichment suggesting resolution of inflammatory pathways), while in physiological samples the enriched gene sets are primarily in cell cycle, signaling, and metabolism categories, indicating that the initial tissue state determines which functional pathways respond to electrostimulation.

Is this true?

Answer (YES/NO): NO